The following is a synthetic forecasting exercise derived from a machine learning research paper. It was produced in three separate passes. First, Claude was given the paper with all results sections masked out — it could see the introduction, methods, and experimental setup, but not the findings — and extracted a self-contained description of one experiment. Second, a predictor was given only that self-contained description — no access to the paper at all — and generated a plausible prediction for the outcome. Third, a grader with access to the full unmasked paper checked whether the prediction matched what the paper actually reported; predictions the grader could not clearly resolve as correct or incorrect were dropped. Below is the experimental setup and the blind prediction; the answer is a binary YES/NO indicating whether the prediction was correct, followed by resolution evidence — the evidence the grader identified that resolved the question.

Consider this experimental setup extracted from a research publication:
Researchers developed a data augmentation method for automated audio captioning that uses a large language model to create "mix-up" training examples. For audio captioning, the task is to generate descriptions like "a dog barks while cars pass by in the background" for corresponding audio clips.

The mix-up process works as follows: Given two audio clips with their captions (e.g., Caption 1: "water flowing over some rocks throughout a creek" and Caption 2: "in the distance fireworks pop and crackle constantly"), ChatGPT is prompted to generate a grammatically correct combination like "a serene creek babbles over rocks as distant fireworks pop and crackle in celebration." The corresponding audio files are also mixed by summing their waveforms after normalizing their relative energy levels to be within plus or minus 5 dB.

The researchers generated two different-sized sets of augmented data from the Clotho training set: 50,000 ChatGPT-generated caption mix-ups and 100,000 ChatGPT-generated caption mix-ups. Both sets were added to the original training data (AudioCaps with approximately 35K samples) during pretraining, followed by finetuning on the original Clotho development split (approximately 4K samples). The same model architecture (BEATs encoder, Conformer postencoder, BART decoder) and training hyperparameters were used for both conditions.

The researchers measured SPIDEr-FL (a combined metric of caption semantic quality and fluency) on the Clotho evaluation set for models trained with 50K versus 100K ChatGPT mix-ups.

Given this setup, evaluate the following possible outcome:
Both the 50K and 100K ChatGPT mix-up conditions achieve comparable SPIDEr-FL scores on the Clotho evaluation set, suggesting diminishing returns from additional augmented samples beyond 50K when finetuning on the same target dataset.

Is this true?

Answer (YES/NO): NO